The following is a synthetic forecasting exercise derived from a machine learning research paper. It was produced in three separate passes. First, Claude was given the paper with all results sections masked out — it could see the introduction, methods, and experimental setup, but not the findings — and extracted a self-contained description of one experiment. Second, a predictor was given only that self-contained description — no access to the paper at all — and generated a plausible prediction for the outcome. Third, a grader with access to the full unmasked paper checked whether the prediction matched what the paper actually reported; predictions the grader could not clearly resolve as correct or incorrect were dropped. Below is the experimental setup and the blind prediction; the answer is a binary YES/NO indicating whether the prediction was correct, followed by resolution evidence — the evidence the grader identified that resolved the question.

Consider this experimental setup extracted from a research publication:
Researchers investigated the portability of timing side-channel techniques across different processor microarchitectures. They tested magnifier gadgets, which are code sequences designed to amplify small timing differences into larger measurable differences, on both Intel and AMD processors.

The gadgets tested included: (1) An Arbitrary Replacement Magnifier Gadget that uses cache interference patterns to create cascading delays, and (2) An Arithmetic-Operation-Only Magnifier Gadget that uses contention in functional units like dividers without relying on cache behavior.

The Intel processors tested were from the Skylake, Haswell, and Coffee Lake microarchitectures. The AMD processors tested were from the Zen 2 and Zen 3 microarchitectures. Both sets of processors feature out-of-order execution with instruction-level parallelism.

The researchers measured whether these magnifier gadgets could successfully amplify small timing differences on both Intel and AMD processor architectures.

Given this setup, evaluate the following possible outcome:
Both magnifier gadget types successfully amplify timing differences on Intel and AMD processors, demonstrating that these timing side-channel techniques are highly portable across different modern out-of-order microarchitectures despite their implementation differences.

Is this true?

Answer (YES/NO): YES